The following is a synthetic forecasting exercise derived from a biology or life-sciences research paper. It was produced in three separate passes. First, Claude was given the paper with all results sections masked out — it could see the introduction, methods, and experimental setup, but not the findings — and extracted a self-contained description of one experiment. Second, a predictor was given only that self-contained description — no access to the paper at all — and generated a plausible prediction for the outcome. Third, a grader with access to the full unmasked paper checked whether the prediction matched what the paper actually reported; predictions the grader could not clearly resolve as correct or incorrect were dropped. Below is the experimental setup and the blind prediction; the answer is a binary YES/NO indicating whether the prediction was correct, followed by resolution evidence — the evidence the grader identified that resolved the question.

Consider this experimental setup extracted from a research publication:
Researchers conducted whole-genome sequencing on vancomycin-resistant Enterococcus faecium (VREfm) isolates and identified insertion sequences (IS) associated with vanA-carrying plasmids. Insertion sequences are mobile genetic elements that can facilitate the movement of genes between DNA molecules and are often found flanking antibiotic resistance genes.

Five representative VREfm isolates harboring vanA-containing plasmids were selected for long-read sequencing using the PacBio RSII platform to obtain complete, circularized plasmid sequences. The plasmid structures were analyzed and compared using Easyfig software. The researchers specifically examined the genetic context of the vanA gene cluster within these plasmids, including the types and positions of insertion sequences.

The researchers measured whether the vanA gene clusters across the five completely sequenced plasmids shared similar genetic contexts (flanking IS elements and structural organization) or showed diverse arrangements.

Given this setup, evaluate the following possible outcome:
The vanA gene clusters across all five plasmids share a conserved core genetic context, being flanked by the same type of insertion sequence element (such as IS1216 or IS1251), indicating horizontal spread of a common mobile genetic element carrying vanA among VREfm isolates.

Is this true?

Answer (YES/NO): NO